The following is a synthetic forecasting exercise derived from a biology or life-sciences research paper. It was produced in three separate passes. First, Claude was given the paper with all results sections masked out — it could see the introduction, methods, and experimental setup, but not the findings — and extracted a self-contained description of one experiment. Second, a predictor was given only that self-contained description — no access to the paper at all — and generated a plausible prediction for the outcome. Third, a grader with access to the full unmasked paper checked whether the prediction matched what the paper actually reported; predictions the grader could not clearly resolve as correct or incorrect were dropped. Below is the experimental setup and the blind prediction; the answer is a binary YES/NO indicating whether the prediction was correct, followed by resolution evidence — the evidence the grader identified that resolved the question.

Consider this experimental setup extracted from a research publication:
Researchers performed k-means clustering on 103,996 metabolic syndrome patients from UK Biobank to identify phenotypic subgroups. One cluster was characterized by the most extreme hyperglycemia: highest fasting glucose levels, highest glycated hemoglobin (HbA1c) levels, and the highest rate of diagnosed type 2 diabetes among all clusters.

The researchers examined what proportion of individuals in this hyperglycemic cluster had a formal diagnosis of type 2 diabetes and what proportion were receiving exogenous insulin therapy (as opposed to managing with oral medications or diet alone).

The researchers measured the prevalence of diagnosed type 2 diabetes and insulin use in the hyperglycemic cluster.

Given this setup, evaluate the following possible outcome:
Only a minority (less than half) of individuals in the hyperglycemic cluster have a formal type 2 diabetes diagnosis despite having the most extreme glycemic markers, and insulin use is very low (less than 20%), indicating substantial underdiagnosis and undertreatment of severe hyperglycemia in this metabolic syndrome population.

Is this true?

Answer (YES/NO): NO